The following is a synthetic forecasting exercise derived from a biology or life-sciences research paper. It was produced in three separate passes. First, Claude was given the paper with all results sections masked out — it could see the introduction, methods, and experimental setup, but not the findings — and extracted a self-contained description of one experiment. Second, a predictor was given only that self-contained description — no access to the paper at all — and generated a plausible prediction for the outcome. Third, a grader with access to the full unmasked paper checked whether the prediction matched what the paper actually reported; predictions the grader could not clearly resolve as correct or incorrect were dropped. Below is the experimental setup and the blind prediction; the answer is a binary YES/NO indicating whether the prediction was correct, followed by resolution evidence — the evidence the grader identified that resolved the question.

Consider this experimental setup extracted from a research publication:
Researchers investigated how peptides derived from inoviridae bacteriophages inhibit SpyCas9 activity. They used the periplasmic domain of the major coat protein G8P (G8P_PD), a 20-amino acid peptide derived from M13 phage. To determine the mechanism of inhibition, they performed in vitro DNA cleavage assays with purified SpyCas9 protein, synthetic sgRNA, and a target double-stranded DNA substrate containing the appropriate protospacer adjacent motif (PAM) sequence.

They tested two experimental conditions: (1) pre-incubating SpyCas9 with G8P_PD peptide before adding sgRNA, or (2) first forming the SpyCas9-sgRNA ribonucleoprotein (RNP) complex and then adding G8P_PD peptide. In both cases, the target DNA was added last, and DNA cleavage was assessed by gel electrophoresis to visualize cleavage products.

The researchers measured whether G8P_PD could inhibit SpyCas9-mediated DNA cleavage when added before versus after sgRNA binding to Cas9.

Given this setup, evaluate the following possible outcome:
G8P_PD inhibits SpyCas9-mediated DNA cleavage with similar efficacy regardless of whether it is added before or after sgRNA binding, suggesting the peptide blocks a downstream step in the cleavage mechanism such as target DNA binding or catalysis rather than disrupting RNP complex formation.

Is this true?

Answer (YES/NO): NO